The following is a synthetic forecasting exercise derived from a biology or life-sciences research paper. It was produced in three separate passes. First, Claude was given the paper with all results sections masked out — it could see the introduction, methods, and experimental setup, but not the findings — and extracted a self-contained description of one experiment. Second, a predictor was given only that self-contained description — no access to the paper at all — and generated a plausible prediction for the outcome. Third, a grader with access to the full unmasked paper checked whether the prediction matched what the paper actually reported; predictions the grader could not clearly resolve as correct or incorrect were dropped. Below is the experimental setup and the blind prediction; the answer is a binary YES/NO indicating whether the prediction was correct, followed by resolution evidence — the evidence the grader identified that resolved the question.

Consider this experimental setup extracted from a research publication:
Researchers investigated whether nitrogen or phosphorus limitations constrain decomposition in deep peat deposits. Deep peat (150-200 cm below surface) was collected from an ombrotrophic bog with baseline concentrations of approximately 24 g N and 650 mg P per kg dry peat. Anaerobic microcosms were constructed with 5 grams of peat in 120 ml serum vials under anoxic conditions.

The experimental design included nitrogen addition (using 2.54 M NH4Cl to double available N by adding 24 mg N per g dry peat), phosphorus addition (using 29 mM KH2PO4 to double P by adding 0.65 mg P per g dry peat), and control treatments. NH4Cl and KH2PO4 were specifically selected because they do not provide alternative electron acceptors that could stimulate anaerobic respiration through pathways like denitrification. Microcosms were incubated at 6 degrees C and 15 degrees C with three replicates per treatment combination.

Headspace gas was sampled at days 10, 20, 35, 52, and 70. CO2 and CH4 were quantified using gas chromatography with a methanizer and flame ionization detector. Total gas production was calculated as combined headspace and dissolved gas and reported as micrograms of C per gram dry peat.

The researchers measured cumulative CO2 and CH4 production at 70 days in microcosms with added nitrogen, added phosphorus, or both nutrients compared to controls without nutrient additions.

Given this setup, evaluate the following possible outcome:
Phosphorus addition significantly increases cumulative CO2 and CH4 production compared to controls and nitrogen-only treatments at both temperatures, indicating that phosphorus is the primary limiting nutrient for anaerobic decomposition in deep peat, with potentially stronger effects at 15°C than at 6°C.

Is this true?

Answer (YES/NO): NO